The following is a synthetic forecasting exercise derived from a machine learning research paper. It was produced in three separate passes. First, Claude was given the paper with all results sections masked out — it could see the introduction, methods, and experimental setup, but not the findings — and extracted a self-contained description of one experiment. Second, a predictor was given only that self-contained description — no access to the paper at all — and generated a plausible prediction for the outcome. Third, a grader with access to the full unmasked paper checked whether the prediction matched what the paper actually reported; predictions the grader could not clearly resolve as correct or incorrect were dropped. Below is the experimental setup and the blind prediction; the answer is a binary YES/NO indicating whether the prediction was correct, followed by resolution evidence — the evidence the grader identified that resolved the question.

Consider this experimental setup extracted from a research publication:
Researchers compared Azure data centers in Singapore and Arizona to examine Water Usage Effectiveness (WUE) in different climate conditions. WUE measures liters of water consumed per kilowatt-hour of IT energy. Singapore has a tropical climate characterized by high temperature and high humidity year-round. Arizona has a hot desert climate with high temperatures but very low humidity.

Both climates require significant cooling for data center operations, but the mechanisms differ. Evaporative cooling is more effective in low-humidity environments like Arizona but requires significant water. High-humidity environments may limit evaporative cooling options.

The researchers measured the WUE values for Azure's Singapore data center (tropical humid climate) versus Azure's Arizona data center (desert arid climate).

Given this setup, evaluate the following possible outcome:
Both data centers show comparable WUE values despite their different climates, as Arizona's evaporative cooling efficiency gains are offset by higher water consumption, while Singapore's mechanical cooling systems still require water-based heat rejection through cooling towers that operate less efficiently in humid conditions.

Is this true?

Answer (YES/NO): YES